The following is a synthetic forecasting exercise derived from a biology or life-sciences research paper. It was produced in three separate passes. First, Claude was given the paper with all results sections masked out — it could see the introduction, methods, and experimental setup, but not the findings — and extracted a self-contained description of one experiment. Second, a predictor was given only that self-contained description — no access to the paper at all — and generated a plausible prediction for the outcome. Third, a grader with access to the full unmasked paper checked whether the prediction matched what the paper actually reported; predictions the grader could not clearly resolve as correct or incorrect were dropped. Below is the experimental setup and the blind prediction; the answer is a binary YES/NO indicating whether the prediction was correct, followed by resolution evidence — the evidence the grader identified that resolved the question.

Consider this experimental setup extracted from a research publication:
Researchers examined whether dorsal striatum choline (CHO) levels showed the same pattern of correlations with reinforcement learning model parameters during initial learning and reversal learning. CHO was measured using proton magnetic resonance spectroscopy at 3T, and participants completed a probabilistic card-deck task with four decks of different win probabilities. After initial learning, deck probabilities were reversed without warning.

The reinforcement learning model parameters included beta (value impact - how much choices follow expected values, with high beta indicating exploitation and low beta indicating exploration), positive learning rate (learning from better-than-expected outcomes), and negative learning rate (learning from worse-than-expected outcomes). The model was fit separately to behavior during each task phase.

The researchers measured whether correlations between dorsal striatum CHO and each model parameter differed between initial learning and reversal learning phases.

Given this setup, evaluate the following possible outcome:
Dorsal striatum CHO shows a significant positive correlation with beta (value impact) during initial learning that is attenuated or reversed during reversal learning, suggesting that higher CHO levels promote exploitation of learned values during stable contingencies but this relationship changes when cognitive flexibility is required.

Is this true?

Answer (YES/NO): NO